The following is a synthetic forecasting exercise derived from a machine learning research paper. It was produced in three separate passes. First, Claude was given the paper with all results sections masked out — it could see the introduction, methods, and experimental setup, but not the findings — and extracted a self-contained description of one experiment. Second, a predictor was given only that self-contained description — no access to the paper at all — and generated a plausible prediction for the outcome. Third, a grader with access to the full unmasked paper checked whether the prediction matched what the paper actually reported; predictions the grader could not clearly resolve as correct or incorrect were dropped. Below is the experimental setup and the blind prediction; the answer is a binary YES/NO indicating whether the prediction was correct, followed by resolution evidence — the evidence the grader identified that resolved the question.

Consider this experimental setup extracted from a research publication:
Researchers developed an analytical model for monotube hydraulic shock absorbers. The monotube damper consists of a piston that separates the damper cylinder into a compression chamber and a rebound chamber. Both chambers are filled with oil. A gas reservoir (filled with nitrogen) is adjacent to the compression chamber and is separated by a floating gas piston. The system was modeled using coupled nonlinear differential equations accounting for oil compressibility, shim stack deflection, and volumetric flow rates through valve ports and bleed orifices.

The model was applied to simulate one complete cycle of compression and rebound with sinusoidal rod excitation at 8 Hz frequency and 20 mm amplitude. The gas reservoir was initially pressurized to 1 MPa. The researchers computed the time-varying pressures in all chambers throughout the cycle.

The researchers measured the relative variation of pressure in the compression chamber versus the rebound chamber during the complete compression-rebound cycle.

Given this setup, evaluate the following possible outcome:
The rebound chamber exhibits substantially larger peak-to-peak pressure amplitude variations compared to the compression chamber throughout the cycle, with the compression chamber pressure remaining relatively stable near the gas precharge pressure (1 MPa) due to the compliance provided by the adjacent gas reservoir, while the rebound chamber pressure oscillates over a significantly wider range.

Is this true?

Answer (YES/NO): YES